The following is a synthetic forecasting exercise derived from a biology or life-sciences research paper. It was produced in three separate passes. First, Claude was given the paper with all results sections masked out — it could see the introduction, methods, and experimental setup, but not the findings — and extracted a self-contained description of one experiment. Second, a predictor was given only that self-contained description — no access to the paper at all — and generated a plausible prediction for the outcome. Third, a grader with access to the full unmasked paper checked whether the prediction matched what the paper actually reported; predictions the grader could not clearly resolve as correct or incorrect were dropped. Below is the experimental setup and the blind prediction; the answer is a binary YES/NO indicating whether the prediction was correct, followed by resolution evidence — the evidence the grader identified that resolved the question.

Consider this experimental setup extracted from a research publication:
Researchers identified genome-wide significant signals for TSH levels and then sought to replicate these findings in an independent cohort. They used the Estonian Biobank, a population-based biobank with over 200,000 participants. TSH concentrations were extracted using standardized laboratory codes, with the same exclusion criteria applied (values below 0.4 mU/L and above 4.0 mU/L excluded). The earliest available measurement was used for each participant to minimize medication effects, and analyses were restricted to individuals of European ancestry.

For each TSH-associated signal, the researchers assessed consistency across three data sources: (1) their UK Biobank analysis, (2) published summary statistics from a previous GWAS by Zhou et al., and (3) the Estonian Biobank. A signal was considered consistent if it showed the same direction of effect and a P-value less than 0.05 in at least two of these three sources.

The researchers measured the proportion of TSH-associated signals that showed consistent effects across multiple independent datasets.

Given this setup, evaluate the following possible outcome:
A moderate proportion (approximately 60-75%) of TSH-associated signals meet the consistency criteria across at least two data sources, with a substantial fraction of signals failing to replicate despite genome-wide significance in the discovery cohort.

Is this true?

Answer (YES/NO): NO